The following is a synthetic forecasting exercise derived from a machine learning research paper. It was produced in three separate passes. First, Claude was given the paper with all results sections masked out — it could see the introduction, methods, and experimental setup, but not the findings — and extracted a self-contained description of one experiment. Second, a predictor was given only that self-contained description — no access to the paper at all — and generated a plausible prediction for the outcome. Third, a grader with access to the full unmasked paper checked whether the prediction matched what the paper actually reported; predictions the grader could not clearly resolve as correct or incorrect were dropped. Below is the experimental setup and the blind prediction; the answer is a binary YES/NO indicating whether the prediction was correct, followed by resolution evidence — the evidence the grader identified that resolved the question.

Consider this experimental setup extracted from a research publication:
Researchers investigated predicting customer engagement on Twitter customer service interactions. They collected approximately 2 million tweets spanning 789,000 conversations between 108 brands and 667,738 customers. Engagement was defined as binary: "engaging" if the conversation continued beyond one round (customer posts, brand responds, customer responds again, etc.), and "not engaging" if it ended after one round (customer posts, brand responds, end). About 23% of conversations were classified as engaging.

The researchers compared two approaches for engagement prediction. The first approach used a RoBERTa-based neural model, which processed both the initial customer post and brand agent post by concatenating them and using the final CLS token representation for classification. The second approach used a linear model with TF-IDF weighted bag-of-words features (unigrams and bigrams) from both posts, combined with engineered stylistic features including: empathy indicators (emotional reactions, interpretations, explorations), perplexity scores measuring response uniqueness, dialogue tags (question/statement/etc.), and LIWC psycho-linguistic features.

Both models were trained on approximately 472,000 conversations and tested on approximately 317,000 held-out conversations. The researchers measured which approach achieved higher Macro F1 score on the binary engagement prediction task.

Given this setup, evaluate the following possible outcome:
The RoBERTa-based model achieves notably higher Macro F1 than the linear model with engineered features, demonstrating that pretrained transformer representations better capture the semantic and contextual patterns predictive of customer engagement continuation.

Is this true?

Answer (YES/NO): NO